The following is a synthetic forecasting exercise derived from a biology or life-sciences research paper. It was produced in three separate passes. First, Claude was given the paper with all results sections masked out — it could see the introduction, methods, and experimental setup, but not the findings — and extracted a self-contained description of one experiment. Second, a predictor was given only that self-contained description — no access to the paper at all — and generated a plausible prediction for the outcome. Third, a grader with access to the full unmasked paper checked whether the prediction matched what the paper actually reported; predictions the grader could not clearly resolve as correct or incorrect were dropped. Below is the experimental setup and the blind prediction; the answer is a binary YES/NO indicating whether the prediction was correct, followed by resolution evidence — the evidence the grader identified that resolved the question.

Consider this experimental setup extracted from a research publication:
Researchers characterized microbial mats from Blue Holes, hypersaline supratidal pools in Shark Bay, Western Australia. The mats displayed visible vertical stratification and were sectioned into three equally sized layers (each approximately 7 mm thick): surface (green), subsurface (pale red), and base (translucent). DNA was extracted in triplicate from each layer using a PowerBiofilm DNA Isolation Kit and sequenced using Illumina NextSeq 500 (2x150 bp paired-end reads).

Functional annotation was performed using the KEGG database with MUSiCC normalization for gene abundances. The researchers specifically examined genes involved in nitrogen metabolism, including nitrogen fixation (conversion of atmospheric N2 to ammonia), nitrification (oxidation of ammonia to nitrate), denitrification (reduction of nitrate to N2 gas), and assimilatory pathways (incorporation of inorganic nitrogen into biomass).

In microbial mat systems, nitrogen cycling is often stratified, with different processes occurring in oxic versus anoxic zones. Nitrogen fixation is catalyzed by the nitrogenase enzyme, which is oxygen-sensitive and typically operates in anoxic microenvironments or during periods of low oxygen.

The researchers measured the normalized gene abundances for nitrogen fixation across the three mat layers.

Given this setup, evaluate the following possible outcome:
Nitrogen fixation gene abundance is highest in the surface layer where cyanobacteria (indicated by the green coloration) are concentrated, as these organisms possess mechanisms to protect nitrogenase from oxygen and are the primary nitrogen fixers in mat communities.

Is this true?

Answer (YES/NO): YES